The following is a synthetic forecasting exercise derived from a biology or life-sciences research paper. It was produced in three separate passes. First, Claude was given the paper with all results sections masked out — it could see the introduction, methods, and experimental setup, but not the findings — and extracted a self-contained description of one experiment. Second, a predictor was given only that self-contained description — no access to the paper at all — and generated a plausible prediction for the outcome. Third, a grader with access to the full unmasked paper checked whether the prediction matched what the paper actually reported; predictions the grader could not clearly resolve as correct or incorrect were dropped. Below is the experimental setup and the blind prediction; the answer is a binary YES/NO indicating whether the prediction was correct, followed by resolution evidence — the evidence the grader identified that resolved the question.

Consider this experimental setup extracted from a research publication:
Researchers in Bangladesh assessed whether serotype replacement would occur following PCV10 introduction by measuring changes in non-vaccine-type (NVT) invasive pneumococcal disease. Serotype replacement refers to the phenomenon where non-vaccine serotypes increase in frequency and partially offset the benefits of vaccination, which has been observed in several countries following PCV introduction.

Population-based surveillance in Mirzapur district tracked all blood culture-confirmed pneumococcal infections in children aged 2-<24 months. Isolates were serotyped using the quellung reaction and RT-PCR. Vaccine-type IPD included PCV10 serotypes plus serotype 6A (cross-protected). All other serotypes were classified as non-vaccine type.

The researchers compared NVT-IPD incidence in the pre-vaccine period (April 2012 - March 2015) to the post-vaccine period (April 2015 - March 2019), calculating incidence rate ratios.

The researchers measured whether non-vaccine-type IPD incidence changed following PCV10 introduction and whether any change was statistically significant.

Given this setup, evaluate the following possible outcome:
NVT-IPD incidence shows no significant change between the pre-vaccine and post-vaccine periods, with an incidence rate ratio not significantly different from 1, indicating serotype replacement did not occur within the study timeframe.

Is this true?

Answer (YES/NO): YES